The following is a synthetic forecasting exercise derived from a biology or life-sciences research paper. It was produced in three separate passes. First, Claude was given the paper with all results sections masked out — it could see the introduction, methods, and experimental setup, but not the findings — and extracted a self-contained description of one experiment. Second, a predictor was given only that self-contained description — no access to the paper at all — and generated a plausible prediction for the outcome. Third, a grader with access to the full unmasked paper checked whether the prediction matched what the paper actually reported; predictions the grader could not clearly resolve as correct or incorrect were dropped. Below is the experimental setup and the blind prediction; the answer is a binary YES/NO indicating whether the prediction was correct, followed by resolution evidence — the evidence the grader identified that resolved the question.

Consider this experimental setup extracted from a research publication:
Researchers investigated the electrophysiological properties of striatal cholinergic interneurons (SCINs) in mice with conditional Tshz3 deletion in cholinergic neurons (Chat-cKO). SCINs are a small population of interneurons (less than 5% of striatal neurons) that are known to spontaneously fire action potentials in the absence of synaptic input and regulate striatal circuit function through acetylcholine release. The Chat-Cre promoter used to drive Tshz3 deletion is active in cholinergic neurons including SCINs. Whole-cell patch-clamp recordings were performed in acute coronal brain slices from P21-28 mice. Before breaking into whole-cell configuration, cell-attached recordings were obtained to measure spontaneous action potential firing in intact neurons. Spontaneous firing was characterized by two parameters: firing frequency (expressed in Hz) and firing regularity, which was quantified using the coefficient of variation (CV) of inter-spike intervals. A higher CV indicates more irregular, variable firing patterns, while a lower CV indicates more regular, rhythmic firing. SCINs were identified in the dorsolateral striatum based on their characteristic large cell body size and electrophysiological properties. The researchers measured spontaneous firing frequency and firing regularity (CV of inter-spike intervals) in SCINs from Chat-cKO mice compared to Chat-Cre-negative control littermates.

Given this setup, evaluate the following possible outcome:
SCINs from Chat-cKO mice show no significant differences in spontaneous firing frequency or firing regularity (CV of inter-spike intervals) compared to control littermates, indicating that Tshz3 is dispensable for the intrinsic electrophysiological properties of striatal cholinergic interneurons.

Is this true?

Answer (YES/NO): NO